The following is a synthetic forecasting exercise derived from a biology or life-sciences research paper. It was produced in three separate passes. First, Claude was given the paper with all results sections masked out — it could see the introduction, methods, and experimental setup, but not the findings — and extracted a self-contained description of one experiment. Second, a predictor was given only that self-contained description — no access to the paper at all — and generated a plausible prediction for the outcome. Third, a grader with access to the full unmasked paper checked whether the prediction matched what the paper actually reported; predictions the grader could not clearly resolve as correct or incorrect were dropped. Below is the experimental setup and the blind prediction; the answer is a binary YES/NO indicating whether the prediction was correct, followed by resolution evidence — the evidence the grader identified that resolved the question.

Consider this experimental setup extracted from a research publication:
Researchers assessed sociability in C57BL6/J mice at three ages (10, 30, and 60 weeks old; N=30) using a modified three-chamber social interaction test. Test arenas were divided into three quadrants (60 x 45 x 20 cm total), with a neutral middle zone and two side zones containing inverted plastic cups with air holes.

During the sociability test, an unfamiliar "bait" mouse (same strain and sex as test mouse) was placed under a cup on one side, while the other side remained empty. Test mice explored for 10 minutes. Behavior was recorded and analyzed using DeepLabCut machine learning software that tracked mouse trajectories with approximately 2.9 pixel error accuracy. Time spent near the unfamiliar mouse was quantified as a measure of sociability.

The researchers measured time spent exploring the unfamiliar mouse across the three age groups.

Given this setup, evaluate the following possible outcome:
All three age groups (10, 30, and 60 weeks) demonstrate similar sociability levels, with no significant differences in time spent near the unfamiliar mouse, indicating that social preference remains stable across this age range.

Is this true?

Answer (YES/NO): YES